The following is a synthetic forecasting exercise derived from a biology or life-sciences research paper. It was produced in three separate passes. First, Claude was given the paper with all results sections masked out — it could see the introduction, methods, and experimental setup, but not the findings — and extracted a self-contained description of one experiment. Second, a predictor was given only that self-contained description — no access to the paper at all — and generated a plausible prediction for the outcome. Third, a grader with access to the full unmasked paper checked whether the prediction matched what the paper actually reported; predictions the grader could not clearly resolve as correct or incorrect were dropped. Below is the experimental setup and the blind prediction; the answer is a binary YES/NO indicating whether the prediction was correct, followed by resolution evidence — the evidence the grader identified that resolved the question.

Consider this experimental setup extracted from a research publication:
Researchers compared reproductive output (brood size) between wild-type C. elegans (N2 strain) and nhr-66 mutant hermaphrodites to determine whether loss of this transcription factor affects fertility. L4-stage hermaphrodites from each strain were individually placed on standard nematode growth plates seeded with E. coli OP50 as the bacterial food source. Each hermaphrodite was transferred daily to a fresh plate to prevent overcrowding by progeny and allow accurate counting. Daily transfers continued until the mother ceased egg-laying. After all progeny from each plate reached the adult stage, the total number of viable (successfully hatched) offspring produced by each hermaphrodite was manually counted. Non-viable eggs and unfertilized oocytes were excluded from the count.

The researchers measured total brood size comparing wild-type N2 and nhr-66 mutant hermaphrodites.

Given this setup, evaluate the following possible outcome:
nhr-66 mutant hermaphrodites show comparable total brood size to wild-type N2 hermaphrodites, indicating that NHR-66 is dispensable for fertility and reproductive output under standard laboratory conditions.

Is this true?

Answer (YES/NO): NO